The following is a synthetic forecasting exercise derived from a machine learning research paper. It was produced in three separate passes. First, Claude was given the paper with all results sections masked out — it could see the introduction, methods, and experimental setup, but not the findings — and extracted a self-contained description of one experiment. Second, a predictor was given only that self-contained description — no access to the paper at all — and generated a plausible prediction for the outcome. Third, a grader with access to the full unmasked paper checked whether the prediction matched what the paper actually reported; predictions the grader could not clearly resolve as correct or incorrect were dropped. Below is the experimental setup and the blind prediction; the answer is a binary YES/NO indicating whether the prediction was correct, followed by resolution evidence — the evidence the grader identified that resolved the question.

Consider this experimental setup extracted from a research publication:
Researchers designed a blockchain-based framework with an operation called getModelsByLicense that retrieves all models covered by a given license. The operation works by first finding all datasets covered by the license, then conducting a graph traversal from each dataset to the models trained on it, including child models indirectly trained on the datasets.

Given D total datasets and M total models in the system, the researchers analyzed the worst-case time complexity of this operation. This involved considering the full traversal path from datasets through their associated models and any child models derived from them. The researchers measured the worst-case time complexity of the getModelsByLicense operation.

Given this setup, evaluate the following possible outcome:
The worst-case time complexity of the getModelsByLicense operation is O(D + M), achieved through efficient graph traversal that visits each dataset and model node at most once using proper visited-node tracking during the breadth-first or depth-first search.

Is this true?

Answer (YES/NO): NO